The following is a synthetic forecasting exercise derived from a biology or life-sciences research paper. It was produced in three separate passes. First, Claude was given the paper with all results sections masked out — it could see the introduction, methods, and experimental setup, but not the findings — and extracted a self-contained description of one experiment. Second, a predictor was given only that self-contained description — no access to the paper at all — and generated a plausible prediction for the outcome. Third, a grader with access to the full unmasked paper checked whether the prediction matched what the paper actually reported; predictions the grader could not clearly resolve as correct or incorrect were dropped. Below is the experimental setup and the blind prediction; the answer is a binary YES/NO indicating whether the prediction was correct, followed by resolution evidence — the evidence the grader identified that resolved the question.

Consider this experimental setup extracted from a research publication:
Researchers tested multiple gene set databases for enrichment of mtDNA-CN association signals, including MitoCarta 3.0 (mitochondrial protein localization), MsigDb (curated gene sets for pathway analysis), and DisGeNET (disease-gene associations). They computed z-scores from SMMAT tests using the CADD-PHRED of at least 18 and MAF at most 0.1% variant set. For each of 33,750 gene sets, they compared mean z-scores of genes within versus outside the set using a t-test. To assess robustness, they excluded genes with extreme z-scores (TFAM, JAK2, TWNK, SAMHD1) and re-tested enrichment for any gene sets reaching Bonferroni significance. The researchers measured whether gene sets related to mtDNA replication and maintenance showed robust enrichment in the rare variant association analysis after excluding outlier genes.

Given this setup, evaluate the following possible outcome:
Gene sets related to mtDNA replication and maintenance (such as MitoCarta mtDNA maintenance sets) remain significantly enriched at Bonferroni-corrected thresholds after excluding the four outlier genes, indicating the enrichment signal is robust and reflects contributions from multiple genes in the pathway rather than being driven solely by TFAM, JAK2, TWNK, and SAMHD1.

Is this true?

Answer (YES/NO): YES